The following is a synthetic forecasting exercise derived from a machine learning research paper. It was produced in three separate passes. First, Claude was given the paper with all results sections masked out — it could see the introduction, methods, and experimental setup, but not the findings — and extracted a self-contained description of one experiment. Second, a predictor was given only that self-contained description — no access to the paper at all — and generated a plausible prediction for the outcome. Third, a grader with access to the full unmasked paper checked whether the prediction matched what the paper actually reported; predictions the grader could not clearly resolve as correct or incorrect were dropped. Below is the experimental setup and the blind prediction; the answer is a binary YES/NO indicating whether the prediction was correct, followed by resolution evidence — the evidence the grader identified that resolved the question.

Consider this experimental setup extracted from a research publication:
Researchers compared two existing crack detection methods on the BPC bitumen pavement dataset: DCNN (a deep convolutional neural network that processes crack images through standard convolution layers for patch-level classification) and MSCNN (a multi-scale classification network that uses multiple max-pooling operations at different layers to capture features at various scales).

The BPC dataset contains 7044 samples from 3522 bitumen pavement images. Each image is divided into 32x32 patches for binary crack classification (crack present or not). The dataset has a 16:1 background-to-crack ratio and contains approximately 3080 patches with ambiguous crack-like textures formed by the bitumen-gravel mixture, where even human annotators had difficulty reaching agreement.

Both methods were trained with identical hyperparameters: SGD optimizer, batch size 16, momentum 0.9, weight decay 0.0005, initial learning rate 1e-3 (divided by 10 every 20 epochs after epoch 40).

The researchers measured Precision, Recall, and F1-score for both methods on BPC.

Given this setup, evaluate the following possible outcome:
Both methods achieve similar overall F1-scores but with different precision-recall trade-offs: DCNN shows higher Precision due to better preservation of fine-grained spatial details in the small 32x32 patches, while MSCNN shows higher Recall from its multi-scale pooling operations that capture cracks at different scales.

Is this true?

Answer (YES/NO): NO